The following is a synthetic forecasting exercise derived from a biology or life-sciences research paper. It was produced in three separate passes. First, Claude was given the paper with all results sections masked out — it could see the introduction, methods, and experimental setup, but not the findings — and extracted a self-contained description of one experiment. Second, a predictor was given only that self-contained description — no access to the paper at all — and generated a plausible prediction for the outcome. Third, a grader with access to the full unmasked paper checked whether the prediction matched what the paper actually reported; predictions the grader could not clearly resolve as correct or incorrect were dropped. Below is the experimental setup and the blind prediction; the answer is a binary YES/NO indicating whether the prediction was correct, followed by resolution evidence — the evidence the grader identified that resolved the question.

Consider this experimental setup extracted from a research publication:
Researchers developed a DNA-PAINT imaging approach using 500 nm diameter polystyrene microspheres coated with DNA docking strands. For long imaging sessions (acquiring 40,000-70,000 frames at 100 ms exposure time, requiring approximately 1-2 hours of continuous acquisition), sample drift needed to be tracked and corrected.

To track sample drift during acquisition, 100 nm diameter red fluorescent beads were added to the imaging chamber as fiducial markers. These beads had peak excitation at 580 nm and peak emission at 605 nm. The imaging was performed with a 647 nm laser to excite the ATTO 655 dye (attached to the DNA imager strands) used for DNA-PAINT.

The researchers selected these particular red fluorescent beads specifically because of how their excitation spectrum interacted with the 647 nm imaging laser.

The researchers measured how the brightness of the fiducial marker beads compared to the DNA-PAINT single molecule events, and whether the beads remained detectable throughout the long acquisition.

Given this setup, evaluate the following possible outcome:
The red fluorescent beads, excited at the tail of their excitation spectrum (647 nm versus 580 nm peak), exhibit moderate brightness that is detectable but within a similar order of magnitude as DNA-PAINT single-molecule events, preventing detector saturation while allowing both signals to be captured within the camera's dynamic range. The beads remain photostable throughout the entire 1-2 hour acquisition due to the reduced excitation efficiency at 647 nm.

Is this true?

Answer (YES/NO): NO